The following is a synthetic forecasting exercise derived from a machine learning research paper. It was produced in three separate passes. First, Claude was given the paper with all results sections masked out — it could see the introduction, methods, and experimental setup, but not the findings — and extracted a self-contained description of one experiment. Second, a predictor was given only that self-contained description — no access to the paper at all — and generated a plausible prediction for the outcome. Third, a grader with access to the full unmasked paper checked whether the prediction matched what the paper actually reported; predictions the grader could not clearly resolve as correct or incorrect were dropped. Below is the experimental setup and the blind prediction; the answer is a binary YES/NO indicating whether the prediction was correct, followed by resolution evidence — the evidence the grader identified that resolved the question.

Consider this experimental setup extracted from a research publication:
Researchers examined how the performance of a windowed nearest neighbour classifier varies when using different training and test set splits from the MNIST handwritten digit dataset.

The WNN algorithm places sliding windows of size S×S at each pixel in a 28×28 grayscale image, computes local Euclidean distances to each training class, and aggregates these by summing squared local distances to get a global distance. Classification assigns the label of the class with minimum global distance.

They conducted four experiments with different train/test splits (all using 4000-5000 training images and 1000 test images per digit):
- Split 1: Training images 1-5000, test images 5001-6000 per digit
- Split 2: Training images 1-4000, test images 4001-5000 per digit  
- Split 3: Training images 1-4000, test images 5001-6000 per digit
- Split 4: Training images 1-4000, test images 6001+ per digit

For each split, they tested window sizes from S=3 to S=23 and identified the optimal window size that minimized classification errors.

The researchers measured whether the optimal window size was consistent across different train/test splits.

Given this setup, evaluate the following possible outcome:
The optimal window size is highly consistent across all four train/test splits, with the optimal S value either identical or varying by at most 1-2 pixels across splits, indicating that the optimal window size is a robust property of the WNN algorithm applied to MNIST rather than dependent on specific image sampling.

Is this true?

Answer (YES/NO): YES